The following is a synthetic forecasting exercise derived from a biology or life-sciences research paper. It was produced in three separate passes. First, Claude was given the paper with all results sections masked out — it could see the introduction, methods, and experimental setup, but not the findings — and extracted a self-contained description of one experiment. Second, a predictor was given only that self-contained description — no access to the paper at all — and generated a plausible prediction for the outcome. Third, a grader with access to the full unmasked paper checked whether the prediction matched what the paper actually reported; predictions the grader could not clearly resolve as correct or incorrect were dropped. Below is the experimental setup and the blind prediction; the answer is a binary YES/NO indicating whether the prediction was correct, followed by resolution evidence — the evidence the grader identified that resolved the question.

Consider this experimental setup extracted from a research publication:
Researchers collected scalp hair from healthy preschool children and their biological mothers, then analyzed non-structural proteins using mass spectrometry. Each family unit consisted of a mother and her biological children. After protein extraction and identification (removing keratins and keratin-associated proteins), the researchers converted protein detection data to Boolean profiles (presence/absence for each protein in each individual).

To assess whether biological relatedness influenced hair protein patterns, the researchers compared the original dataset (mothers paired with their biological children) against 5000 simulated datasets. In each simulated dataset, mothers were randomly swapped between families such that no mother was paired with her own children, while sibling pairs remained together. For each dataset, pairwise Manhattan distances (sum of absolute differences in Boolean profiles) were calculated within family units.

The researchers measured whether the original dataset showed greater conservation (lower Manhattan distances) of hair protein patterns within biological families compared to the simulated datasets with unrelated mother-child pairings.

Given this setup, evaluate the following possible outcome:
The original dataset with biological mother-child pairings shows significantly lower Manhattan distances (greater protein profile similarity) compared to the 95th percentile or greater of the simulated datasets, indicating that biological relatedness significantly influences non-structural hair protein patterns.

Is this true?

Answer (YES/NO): YES